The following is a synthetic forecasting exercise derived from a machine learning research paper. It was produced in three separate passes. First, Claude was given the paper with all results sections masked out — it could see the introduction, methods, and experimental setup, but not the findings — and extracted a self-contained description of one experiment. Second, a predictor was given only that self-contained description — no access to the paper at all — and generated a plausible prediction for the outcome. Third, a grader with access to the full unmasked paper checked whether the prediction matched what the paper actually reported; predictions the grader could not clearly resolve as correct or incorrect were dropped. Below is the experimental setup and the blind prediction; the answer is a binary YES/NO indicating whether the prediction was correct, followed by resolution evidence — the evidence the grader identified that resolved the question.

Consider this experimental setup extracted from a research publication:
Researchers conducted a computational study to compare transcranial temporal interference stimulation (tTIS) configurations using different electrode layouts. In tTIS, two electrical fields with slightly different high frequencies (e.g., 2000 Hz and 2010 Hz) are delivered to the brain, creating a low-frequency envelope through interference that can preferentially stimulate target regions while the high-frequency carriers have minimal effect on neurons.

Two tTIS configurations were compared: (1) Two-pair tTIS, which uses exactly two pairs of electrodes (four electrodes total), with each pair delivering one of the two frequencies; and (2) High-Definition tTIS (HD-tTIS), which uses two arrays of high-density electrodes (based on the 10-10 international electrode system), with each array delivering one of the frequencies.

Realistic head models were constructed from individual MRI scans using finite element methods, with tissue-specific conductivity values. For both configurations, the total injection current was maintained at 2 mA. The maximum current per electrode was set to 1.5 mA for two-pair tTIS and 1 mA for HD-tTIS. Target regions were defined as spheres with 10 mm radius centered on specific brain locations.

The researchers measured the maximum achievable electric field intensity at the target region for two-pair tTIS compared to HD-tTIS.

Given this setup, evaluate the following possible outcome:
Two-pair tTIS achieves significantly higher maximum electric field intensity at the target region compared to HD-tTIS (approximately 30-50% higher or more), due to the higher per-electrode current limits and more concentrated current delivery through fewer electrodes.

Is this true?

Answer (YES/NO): NO